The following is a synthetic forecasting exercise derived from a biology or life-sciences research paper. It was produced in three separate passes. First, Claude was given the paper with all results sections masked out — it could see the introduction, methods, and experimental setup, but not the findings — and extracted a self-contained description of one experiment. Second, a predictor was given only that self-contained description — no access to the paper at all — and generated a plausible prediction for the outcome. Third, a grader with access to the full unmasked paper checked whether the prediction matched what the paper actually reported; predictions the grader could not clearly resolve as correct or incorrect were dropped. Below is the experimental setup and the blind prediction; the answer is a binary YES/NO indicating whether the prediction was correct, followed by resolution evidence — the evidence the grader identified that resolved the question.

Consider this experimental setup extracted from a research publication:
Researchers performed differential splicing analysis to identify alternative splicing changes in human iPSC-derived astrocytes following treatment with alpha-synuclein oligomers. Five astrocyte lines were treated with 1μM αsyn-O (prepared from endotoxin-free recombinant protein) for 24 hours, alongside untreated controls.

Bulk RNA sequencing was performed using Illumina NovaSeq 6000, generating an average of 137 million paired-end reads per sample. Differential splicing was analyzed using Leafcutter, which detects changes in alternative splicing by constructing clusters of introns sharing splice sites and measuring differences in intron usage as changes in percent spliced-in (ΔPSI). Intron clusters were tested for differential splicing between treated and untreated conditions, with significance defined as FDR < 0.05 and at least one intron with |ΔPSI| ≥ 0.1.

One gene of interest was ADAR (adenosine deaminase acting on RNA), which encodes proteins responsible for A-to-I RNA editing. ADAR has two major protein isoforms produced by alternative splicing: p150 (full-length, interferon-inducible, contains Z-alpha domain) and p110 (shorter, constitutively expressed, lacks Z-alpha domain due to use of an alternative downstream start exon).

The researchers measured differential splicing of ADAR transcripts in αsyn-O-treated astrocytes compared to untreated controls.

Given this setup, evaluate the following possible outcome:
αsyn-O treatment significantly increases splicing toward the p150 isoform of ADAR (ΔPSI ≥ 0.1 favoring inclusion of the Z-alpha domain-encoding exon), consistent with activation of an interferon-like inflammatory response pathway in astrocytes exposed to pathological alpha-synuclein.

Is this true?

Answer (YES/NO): YES